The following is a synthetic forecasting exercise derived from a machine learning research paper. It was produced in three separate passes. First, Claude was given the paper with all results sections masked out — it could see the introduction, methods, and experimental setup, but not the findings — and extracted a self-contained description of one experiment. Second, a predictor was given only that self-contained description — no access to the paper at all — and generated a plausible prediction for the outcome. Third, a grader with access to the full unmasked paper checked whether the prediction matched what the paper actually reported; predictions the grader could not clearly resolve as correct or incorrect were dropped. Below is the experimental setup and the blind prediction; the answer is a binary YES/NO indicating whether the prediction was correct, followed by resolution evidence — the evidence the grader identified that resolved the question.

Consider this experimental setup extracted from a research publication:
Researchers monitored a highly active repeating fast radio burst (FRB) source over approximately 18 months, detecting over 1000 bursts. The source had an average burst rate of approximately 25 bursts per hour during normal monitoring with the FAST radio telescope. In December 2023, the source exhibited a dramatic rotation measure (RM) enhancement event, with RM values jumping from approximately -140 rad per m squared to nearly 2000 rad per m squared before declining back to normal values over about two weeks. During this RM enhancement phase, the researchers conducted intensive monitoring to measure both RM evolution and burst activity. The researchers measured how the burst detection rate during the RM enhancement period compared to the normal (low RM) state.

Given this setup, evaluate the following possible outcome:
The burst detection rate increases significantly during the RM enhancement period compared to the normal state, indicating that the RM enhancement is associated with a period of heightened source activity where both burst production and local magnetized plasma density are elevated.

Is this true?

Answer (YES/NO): NO